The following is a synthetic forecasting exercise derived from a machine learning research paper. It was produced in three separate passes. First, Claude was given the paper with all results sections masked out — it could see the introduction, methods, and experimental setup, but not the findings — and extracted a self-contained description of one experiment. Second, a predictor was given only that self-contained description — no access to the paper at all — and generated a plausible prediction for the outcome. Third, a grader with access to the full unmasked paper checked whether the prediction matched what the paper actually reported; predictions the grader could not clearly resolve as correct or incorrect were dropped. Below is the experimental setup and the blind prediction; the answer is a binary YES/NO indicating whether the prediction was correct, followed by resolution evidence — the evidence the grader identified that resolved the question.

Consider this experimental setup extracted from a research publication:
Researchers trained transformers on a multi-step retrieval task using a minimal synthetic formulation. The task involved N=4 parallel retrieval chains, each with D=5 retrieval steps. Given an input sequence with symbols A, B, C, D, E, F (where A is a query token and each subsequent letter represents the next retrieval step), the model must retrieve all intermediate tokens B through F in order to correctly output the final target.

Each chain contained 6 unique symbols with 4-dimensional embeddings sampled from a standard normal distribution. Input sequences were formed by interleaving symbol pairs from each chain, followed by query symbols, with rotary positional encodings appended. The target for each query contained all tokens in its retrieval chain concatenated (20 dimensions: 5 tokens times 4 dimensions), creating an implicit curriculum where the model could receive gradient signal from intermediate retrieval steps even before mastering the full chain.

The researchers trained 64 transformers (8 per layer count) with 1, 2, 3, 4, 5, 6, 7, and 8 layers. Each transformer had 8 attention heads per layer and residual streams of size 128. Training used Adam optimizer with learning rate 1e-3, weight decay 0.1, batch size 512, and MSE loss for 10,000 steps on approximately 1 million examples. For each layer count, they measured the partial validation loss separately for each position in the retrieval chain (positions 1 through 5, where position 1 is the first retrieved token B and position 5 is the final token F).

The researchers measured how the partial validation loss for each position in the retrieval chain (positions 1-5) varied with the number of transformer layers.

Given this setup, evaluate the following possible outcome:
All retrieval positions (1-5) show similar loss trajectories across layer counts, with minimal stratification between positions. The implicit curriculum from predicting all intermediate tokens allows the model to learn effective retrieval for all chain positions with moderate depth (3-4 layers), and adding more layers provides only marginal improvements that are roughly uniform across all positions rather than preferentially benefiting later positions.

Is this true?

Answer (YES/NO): NO